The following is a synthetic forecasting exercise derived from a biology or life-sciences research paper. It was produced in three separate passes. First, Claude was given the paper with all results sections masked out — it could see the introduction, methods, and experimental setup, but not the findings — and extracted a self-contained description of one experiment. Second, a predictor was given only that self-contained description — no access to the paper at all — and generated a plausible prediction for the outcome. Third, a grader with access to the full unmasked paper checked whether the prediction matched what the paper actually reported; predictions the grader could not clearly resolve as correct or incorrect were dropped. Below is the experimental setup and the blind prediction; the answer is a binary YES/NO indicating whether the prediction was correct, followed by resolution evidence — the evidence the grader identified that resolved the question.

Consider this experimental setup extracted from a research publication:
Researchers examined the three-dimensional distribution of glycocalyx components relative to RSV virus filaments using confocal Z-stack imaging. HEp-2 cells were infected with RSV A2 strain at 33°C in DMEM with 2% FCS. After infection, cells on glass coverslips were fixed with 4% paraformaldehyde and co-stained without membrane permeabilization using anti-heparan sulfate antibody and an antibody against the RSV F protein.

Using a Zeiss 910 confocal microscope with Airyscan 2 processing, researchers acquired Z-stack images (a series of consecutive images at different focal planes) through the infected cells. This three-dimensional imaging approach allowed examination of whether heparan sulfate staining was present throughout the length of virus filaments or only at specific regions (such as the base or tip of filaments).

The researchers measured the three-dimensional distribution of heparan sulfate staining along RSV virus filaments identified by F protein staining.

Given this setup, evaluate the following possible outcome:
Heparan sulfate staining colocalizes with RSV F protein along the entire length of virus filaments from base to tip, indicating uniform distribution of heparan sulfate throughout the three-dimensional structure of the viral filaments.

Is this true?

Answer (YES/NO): NO